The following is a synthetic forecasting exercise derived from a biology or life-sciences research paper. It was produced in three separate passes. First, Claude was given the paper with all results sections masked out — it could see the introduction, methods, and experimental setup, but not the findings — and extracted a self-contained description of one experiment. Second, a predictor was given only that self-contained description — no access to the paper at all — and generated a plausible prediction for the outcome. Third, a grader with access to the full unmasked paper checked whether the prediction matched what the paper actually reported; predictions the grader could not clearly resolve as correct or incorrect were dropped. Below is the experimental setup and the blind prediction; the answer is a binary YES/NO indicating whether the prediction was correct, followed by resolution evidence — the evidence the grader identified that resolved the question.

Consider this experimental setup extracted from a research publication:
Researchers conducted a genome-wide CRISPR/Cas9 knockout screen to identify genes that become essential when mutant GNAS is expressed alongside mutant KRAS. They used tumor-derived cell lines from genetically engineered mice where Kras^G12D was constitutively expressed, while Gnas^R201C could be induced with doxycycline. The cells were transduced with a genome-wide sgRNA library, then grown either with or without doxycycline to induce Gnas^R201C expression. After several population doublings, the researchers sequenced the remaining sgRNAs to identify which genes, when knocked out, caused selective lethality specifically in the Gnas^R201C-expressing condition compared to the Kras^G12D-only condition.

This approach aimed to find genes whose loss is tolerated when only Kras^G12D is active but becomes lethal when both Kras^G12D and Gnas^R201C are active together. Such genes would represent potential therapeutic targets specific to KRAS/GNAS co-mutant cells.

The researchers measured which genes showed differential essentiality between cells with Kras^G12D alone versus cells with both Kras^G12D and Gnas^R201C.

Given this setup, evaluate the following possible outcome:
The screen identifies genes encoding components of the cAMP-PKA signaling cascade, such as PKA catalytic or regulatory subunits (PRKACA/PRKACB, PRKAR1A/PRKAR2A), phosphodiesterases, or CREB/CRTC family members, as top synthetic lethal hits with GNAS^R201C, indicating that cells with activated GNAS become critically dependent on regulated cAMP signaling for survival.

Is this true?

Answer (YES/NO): NO